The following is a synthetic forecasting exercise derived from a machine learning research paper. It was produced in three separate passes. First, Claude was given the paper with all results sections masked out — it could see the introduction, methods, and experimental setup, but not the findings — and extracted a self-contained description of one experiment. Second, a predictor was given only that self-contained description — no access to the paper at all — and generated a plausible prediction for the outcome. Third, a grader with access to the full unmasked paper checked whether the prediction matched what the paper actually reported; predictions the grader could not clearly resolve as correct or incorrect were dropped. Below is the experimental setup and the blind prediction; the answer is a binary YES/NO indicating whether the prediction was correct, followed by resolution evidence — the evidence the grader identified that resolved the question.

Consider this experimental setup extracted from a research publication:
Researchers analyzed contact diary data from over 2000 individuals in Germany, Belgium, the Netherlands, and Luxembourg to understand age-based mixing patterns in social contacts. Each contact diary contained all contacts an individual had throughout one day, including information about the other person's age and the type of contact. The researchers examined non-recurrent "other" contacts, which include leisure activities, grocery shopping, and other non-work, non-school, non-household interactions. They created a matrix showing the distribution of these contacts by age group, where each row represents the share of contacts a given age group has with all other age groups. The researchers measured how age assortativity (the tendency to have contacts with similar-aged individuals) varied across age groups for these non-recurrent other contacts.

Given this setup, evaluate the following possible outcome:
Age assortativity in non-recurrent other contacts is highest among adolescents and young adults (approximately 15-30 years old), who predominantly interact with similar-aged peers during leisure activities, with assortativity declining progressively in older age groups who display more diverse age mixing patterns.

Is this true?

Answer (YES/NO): NO